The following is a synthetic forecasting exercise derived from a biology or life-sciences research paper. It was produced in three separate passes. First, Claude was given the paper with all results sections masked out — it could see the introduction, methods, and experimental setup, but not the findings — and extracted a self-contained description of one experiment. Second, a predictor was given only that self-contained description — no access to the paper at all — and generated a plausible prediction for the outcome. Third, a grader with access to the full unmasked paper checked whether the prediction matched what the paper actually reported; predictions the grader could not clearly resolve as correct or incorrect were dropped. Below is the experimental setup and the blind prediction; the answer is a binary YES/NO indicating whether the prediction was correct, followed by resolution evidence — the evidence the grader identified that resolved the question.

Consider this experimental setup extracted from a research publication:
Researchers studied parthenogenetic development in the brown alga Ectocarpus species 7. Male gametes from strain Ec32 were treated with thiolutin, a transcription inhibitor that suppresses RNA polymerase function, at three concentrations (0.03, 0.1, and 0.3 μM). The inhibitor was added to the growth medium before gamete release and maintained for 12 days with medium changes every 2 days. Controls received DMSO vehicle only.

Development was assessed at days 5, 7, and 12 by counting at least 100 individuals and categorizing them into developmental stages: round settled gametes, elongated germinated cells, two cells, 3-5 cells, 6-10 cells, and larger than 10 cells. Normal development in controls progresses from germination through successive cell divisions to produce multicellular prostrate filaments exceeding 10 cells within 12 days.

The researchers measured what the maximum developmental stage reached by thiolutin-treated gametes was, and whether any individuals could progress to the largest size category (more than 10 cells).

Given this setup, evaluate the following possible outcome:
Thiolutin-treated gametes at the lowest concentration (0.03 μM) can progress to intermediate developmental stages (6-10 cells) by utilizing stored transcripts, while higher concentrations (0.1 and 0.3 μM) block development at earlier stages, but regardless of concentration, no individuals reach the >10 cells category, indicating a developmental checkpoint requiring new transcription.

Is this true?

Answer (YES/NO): NO